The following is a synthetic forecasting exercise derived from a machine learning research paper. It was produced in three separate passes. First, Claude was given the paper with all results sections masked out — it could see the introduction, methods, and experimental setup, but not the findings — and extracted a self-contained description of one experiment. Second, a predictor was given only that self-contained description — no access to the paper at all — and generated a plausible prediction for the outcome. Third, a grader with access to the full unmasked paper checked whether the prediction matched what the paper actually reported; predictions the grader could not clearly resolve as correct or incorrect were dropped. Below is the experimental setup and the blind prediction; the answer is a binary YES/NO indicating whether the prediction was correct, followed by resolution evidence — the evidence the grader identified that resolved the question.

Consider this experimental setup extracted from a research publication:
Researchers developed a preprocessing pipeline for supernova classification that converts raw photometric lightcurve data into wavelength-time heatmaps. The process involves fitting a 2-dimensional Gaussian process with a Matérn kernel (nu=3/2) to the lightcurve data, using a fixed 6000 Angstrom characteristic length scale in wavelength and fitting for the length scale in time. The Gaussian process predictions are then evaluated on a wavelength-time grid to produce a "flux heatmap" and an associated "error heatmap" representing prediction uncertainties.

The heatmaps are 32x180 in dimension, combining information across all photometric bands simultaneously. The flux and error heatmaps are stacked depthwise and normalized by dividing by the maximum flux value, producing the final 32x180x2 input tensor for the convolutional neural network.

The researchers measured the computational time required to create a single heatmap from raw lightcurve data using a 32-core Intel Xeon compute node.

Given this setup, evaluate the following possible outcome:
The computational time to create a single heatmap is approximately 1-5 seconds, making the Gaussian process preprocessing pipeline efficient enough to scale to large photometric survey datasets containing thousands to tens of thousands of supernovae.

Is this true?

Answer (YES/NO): NO